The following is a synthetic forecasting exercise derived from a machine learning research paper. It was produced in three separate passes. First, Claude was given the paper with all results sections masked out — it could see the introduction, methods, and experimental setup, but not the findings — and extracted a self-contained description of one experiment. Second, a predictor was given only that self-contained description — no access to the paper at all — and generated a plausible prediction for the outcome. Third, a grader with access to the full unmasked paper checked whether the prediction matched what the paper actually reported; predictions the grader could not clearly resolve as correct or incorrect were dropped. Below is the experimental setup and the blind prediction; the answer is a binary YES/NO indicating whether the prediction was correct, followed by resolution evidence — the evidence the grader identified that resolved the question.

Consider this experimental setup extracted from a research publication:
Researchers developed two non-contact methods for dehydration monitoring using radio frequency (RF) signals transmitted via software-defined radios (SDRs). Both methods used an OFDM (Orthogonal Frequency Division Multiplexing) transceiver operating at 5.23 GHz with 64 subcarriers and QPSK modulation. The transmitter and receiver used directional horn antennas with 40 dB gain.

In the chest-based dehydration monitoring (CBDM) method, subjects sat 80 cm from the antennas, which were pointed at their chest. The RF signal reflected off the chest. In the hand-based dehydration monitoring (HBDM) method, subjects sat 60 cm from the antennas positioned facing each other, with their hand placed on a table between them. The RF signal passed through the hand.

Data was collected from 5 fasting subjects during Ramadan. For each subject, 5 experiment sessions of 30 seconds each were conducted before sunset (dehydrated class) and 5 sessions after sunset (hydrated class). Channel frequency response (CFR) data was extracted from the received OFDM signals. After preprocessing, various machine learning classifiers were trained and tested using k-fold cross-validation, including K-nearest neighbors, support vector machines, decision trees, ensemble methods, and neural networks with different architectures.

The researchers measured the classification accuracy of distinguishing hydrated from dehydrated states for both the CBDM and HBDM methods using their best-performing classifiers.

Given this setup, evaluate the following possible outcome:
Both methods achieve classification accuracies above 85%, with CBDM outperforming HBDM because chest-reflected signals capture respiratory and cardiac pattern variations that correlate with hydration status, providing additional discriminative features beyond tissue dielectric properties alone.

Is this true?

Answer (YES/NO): NO